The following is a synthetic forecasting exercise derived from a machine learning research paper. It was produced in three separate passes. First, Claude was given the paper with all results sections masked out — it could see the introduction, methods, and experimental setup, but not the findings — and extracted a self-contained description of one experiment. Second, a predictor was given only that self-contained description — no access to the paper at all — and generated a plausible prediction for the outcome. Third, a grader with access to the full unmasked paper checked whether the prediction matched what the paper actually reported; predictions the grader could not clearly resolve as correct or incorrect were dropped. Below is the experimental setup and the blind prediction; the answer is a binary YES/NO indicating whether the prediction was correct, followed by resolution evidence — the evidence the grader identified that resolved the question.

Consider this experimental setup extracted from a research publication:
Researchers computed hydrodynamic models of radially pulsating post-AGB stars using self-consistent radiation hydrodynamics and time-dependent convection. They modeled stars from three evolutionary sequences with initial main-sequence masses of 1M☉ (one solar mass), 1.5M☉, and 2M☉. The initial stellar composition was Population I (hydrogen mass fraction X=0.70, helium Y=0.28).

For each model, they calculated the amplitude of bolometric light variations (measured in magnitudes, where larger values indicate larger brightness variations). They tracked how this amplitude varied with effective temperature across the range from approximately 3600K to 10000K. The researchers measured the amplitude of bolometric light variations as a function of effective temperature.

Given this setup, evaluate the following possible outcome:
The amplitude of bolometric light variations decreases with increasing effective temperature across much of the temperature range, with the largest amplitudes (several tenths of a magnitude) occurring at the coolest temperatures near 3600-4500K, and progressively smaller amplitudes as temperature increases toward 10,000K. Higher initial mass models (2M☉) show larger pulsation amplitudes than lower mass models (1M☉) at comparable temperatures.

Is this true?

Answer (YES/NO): NO